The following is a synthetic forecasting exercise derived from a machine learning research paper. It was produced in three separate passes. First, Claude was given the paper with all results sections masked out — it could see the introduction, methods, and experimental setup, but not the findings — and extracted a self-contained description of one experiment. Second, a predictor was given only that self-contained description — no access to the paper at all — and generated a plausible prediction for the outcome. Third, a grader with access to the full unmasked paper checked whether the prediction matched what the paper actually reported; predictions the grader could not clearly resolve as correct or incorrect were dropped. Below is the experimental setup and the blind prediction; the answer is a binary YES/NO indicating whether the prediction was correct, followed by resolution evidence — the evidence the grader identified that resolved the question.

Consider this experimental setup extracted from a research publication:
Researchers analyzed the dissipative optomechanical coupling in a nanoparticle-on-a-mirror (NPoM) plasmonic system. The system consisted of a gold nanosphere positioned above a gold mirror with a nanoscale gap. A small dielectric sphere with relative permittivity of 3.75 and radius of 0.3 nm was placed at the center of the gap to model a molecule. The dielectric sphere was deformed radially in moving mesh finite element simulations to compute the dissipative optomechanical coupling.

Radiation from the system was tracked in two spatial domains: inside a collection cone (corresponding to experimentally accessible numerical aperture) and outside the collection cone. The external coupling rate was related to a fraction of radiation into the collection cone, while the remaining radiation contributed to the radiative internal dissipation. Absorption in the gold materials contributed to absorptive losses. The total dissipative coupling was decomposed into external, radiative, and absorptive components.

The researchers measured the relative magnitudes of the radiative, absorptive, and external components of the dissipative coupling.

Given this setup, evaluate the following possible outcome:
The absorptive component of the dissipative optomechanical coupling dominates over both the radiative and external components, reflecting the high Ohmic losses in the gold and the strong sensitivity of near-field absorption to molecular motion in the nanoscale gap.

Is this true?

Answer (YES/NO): NO